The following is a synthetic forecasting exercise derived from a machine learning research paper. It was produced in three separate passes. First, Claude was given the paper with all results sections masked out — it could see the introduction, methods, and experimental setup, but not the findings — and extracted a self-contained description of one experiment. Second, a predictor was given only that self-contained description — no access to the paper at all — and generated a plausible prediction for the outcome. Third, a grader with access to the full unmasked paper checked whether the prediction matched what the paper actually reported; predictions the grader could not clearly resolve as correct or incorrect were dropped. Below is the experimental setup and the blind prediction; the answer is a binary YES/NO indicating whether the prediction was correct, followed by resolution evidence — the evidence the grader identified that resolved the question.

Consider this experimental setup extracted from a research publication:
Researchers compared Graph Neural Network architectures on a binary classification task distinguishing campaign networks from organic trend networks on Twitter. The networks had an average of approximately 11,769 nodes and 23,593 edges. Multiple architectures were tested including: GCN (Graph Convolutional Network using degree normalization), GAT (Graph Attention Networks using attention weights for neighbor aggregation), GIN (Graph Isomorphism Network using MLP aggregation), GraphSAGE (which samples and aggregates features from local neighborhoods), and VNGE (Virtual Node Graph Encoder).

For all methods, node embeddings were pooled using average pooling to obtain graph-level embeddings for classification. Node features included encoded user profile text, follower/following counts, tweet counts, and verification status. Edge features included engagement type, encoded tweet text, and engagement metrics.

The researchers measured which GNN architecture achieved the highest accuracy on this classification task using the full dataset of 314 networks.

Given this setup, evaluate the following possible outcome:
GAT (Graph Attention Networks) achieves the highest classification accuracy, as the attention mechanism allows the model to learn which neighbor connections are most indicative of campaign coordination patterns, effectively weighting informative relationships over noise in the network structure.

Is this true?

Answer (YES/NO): NO